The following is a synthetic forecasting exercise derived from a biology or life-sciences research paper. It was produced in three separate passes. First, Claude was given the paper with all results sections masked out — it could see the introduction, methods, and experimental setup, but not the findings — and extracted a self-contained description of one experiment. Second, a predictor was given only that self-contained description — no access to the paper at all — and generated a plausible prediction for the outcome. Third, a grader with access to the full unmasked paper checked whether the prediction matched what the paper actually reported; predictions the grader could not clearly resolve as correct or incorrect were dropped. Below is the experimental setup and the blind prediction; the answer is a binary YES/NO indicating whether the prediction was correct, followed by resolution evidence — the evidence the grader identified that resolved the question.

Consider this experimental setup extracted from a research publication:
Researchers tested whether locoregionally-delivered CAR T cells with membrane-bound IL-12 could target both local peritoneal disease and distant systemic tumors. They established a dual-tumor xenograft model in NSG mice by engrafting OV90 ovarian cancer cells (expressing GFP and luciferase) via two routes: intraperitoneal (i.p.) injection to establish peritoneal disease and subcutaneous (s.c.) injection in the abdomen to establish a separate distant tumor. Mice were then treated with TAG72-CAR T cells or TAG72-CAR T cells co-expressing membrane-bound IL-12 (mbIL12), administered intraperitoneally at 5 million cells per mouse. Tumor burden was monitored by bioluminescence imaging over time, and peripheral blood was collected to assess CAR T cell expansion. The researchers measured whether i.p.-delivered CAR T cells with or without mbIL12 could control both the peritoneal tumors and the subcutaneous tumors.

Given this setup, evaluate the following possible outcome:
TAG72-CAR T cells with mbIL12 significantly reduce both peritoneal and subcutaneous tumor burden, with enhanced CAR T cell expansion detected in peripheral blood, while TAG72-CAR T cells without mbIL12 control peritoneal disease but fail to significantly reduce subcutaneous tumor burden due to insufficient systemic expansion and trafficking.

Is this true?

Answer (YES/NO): NO